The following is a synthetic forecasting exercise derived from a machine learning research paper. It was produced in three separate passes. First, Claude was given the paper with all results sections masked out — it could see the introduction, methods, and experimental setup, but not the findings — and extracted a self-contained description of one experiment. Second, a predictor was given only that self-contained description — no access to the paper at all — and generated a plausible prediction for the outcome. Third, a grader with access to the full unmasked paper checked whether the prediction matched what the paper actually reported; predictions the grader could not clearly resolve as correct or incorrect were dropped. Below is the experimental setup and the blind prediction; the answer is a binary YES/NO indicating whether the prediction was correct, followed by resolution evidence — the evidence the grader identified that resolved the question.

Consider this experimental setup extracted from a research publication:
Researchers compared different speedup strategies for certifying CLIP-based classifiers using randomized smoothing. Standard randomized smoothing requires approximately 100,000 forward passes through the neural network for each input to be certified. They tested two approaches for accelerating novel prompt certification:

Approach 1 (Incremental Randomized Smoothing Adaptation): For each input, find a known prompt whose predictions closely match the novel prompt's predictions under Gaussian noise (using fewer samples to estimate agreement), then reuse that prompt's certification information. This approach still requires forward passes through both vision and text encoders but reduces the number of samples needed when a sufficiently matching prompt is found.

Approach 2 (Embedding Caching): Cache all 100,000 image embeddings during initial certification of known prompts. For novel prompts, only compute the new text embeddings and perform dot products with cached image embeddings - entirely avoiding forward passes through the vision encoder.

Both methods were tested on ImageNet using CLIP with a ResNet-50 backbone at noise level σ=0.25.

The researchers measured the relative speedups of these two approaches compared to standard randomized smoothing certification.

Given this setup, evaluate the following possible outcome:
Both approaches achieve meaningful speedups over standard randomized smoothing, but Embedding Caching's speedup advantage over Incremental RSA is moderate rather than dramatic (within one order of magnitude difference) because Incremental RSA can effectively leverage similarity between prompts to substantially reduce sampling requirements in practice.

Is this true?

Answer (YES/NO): NO